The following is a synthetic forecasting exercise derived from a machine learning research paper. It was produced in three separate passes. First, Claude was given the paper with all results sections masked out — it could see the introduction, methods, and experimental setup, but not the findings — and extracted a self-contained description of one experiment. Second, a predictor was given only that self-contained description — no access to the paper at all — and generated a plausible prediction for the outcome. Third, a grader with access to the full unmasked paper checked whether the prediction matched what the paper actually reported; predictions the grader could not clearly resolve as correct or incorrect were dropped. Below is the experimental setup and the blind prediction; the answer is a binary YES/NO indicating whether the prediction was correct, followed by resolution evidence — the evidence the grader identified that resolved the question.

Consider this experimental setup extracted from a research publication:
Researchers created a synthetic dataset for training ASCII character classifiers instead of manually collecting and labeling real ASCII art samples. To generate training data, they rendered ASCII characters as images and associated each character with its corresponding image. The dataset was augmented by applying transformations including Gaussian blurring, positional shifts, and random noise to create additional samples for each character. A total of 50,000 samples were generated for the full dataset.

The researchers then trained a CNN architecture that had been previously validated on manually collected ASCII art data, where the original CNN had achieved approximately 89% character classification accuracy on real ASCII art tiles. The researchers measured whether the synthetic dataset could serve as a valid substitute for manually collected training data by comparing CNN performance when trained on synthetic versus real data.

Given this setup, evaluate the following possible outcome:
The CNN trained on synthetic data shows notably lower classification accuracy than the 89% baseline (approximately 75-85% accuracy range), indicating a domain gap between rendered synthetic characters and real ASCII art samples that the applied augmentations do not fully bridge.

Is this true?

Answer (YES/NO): NO